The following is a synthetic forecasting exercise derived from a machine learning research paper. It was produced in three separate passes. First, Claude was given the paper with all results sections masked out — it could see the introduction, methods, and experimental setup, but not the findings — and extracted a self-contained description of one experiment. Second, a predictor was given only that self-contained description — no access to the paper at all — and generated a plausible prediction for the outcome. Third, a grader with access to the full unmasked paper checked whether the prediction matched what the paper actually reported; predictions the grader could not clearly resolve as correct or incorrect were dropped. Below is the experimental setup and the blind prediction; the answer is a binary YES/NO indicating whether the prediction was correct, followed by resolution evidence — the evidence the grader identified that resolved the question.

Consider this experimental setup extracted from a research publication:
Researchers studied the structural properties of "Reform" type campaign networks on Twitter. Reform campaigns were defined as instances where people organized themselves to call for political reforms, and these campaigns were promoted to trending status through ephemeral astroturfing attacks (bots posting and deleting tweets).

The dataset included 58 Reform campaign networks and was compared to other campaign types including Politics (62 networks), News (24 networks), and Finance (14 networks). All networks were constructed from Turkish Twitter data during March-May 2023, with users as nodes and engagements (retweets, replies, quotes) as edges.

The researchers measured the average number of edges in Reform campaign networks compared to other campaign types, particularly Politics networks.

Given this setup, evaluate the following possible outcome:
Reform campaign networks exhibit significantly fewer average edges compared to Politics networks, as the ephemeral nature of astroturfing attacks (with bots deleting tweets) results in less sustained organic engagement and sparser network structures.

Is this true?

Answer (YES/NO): NO